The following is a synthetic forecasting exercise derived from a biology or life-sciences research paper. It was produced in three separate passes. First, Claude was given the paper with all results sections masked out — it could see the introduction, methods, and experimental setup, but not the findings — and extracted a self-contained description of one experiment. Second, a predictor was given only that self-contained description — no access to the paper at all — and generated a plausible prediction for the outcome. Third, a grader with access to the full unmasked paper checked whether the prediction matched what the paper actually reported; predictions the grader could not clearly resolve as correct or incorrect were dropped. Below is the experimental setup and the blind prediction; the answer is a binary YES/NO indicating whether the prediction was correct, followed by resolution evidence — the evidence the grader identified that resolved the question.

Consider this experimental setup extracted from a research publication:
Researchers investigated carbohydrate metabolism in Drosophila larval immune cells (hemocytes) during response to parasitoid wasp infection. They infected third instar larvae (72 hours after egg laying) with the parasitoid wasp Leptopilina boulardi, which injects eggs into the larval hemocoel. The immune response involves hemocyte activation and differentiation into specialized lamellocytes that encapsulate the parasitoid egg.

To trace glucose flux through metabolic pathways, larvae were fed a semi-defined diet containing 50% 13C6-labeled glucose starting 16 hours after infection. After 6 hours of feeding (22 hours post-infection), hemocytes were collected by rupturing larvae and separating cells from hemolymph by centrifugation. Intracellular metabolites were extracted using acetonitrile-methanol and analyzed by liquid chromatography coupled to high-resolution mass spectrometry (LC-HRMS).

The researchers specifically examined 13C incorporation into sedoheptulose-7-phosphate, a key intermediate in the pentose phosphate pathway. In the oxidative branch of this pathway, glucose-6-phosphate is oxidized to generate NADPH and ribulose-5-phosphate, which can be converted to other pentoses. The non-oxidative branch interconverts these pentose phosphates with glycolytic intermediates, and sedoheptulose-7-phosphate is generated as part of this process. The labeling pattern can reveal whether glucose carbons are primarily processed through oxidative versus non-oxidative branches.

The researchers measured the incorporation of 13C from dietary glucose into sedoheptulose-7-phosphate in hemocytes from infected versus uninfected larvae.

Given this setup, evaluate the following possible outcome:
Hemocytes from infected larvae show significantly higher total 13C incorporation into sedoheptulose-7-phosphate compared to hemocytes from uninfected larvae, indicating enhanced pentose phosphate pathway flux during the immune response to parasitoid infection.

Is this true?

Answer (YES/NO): YES